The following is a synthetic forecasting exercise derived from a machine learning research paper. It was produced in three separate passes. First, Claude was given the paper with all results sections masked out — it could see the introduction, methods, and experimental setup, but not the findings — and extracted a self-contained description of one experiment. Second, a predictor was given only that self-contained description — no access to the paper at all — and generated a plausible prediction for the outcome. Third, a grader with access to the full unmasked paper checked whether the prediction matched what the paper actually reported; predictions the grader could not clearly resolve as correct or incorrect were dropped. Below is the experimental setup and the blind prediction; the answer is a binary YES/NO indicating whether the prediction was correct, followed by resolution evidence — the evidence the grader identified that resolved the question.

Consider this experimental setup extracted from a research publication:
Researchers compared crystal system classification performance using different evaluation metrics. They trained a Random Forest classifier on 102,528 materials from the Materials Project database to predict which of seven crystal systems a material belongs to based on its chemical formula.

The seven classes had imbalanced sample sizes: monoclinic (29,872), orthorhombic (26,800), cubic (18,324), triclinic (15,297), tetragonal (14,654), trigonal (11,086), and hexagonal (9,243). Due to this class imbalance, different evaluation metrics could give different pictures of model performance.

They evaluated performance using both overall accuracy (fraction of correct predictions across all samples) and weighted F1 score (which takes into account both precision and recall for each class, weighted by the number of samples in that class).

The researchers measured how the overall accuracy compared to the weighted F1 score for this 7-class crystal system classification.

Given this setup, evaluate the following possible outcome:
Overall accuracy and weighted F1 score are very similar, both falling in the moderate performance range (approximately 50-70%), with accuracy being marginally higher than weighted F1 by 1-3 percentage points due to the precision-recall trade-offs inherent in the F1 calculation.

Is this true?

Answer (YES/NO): NO